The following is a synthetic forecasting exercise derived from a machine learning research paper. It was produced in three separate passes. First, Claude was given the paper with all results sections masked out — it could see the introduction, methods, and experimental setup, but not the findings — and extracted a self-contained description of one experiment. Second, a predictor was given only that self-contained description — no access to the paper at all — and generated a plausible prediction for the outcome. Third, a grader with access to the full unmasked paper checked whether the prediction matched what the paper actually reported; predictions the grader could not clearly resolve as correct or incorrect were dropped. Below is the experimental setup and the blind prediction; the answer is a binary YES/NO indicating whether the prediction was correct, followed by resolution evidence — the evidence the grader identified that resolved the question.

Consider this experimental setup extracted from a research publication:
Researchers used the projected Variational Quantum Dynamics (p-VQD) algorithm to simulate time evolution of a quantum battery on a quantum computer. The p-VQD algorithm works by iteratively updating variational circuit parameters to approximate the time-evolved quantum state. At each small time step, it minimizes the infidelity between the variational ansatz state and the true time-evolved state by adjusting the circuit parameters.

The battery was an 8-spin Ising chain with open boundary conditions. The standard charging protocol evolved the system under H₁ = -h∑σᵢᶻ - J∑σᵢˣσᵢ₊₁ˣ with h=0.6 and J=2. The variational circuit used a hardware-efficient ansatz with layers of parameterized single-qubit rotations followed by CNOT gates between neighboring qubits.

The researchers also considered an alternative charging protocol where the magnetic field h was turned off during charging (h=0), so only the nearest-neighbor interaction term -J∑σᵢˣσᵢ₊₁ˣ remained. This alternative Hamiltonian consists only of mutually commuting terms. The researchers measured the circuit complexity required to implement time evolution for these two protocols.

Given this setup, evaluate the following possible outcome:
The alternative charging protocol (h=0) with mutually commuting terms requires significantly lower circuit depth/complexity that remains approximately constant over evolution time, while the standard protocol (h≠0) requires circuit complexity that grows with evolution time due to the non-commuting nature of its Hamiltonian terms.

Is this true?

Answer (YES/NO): NO